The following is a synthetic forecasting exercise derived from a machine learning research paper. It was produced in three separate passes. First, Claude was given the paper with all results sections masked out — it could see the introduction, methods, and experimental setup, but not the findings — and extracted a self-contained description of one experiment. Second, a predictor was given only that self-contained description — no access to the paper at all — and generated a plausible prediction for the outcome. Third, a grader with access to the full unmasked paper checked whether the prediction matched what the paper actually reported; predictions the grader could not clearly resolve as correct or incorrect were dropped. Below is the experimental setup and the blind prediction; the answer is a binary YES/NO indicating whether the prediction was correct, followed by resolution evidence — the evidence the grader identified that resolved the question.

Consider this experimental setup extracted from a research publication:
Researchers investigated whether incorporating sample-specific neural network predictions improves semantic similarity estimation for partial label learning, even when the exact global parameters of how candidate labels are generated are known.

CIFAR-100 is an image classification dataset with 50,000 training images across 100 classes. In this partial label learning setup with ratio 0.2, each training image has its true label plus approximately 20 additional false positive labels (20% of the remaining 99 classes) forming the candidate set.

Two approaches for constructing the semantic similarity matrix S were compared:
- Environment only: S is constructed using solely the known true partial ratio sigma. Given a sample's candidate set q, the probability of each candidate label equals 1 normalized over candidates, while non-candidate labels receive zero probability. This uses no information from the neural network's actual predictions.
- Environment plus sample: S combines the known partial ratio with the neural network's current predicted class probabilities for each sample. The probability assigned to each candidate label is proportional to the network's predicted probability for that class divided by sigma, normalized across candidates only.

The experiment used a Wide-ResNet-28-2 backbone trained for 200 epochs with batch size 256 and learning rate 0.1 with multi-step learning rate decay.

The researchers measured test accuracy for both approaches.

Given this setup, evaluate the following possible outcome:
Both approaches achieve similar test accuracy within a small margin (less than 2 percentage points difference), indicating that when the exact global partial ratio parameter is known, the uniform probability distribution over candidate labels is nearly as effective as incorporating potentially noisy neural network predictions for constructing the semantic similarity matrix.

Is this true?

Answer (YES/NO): NO